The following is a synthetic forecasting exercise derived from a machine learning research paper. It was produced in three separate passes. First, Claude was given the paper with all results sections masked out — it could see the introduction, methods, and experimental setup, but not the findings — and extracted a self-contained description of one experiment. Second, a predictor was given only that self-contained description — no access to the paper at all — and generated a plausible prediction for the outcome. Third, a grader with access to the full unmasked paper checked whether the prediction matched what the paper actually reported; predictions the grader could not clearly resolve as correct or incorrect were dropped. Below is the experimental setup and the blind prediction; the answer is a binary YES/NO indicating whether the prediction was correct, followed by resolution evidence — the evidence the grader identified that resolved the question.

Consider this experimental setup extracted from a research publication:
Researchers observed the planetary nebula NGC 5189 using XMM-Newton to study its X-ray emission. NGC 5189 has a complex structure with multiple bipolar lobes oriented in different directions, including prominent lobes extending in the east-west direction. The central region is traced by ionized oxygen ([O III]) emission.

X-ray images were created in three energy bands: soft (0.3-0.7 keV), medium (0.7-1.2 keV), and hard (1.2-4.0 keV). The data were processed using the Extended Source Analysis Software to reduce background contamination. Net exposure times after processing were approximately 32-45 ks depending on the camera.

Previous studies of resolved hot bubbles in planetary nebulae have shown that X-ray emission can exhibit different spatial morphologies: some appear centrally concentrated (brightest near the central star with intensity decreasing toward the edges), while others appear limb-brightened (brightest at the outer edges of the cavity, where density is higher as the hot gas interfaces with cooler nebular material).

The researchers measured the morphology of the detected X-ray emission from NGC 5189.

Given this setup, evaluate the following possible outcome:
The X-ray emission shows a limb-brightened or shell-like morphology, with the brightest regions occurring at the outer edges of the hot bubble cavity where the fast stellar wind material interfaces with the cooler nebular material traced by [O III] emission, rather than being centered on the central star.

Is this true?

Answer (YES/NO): YES